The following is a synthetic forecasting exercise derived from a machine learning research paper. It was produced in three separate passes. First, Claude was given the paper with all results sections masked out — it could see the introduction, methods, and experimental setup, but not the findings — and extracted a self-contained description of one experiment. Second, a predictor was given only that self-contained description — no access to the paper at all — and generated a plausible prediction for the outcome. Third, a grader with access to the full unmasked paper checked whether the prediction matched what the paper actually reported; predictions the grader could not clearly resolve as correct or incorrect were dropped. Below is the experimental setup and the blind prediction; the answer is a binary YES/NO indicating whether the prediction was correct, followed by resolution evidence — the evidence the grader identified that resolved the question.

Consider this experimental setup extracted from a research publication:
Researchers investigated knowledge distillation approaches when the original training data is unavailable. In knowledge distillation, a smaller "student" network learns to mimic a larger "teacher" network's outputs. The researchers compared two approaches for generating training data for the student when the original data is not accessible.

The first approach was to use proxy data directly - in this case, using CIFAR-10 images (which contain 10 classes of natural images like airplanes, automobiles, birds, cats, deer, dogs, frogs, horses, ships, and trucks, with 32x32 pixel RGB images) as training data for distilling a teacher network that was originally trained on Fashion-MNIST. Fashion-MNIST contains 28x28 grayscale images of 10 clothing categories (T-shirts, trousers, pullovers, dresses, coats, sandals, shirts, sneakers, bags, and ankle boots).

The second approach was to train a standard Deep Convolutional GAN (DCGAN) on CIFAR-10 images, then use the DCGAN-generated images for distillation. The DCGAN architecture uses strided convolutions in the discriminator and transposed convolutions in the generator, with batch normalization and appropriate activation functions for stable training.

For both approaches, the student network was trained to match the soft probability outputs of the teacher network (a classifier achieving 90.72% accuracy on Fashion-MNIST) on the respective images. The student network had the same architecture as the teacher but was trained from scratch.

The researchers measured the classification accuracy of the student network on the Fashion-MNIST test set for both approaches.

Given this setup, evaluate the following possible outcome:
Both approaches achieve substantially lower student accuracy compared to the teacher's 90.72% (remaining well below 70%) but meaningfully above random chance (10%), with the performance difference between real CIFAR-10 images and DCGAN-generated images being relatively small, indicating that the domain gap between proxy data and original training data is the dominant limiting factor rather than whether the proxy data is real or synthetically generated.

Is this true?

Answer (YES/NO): NO